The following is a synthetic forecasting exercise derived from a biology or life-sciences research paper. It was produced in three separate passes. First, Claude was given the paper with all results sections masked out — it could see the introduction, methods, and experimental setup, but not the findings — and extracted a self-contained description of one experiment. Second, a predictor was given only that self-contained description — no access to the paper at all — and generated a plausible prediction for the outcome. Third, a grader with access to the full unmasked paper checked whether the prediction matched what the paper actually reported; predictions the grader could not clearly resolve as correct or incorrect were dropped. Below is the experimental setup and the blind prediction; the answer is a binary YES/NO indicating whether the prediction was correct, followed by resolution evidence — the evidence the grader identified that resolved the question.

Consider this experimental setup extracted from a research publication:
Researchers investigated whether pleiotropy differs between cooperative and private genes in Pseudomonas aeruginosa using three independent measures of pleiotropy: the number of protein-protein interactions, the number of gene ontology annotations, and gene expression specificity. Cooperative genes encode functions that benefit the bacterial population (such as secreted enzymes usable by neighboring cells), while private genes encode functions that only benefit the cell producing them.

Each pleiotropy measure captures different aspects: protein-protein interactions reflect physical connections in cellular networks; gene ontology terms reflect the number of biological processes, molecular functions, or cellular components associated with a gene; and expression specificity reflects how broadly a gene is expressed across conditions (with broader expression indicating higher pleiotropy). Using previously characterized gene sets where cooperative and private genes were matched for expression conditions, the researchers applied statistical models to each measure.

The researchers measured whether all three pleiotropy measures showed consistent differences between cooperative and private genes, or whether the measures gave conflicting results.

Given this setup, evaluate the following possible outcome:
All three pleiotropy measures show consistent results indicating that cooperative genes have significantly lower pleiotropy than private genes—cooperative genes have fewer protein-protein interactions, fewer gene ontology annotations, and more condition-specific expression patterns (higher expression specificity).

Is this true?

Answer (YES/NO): NO